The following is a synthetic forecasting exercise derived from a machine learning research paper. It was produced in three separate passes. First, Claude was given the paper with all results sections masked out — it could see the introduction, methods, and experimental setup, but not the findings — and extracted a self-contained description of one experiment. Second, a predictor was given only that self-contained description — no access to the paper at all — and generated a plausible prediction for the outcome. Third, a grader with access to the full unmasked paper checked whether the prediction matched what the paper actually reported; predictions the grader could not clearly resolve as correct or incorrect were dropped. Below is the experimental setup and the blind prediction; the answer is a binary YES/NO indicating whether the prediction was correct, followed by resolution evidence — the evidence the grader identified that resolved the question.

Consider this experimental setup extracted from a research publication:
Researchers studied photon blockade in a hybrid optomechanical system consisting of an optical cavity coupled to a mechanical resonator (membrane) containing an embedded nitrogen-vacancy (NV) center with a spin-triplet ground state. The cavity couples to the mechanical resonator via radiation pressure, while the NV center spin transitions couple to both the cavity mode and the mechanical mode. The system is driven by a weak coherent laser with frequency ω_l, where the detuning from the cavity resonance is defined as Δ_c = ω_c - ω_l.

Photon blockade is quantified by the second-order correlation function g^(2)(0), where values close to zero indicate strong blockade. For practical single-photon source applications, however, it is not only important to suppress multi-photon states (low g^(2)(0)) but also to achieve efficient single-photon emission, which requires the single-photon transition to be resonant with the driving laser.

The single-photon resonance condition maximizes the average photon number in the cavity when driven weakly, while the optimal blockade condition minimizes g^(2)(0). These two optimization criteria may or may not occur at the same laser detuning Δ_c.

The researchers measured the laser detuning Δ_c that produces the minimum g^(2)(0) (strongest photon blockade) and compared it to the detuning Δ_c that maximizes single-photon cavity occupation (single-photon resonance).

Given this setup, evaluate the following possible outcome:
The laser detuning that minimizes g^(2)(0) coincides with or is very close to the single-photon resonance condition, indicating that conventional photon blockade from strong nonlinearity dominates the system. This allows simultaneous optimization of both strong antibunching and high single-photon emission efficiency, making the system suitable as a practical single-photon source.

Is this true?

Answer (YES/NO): NO